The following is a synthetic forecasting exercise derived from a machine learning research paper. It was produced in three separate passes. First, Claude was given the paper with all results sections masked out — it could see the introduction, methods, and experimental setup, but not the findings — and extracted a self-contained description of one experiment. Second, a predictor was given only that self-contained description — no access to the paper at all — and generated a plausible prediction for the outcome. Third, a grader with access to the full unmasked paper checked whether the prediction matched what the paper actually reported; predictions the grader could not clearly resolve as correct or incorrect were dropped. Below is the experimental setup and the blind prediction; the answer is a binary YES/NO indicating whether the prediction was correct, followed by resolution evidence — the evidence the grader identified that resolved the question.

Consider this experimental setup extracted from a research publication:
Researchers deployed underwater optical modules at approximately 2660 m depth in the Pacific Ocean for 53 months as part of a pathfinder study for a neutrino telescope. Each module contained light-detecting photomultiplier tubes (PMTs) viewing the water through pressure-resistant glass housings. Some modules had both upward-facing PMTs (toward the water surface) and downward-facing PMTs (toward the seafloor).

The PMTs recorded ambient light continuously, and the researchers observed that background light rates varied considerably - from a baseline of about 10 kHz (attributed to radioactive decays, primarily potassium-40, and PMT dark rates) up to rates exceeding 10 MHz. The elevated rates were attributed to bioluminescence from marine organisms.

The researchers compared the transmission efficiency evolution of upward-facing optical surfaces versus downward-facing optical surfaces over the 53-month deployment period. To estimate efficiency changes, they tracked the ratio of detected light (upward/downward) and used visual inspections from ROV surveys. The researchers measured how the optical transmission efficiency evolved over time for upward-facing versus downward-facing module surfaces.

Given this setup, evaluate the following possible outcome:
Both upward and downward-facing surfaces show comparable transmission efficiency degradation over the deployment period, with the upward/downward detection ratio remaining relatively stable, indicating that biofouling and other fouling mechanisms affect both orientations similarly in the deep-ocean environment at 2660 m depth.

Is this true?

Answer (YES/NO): NO